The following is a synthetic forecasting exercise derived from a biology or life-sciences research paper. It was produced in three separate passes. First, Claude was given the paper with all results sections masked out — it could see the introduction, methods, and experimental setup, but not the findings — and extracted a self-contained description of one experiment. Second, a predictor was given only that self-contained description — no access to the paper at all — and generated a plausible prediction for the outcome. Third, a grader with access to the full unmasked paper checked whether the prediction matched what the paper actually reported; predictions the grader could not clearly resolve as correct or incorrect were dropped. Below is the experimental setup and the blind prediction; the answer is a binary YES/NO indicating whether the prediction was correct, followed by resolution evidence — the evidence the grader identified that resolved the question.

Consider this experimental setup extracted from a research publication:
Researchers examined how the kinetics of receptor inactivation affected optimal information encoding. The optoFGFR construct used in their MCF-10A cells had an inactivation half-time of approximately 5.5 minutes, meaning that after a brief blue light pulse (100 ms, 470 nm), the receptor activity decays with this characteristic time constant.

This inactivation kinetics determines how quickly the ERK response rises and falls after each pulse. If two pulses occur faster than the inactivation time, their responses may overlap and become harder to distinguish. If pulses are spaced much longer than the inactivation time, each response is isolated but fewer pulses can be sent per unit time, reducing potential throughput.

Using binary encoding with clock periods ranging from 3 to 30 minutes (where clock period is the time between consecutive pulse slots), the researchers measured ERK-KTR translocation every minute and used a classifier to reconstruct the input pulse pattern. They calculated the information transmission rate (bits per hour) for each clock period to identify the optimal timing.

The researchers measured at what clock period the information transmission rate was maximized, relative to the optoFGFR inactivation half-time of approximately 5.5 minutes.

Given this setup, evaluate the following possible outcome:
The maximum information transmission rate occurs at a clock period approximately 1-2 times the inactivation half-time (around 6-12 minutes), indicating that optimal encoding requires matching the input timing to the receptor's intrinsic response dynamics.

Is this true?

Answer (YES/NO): NO